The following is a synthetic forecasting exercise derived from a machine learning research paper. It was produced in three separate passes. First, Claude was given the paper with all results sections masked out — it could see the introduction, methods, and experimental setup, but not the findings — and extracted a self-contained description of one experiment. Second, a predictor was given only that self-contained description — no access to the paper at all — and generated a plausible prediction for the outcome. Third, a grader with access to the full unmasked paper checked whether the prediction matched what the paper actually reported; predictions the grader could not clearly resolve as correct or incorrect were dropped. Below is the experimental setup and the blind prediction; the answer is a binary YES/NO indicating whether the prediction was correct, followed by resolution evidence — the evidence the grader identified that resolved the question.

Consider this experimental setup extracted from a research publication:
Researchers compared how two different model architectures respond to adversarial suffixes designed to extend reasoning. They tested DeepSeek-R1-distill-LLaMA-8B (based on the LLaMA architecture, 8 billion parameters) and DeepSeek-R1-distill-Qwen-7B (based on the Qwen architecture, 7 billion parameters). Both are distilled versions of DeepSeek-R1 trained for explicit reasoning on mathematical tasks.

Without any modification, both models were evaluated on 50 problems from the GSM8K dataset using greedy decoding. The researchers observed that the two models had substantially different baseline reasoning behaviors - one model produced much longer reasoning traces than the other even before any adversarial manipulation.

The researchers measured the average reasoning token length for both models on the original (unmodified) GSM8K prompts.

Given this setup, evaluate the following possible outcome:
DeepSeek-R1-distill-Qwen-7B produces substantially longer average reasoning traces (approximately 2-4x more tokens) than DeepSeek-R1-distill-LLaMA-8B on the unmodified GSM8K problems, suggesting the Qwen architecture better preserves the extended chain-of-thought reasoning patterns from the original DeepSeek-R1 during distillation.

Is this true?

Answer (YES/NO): NO